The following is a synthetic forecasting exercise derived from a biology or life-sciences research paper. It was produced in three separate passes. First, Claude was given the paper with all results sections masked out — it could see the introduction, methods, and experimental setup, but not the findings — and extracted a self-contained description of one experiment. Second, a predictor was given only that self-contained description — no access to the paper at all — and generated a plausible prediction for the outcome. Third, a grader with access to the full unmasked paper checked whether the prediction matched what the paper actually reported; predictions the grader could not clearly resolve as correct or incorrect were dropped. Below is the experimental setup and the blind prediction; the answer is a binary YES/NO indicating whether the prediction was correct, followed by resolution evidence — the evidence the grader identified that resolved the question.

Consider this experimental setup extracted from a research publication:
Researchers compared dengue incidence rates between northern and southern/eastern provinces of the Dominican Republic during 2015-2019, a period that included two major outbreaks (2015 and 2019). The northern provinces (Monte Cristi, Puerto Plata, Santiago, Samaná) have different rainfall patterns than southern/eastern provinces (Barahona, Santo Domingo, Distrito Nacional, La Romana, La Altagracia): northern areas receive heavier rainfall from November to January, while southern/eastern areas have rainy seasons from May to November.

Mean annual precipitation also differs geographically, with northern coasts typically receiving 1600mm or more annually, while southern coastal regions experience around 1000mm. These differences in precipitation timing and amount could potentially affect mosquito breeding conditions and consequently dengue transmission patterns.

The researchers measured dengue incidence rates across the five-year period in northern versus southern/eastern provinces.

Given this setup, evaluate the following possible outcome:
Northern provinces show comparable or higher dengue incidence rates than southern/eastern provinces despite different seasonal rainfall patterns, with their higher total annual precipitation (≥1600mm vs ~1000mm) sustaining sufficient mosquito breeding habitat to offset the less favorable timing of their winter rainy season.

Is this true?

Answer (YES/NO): NO